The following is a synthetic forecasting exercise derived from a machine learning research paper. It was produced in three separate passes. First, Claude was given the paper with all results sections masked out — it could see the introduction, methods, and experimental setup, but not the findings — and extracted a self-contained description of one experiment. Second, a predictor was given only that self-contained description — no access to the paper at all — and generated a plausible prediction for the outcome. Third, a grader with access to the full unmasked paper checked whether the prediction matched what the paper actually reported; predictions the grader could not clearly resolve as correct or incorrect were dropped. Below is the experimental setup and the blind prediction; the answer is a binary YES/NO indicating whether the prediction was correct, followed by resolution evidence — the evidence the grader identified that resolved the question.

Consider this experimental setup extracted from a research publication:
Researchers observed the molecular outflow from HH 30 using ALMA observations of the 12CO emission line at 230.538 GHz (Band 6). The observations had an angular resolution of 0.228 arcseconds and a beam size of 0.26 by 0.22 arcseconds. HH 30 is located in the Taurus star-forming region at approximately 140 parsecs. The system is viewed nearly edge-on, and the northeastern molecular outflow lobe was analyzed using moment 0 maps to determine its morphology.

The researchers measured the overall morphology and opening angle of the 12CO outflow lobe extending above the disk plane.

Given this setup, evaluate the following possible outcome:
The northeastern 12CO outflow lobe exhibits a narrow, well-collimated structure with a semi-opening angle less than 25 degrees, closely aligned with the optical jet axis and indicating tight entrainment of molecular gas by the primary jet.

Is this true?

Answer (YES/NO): NO